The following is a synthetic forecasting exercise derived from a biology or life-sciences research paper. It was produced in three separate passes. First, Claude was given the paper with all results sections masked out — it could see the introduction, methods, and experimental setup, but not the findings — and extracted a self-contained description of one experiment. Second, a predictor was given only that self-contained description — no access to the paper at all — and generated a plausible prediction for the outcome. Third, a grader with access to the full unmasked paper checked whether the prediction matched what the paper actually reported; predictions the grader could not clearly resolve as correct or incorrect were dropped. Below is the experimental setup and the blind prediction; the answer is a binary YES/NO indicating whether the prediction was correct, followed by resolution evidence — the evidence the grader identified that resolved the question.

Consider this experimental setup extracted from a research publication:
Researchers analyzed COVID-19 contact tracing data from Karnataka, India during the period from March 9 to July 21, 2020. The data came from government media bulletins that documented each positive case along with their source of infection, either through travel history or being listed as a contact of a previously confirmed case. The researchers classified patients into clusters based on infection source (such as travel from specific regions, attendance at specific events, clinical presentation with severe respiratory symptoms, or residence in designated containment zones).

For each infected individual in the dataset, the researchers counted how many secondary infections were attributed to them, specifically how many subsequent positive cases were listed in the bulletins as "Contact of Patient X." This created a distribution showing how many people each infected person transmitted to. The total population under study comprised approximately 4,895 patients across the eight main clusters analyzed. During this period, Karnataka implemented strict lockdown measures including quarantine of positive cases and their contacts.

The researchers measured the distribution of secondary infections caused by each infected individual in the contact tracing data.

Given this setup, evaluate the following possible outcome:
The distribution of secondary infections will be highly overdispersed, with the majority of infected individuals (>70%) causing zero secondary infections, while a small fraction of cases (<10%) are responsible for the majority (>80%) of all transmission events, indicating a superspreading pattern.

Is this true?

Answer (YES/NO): NO